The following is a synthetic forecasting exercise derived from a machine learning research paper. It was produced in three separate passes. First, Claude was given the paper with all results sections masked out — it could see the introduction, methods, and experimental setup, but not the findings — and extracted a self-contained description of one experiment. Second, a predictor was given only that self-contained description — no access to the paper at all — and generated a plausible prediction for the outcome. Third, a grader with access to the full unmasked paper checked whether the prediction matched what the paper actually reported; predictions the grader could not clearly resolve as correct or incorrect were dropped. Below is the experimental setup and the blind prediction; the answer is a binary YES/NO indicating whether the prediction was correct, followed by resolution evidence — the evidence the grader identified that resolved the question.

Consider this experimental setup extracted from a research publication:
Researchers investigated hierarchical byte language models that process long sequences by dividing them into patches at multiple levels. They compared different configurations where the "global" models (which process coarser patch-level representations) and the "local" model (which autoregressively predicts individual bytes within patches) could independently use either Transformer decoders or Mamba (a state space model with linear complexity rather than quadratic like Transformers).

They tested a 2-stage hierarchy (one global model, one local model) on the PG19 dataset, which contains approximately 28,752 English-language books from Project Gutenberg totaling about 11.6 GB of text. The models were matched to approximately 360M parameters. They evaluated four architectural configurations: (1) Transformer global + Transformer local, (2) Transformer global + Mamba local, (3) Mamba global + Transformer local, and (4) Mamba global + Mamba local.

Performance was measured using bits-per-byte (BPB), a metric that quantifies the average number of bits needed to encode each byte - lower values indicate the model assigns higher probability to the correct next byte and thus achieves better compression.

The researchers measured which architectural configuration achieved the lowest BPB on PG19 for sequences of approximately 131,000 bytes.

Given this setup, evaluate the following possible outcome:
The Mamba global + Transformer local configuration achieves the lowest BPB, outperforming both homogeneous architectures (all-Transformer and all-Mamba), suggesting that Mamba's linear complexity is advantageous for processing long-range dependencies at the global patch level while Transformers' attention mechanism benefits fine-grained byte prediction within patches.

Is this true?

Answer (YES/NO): NO